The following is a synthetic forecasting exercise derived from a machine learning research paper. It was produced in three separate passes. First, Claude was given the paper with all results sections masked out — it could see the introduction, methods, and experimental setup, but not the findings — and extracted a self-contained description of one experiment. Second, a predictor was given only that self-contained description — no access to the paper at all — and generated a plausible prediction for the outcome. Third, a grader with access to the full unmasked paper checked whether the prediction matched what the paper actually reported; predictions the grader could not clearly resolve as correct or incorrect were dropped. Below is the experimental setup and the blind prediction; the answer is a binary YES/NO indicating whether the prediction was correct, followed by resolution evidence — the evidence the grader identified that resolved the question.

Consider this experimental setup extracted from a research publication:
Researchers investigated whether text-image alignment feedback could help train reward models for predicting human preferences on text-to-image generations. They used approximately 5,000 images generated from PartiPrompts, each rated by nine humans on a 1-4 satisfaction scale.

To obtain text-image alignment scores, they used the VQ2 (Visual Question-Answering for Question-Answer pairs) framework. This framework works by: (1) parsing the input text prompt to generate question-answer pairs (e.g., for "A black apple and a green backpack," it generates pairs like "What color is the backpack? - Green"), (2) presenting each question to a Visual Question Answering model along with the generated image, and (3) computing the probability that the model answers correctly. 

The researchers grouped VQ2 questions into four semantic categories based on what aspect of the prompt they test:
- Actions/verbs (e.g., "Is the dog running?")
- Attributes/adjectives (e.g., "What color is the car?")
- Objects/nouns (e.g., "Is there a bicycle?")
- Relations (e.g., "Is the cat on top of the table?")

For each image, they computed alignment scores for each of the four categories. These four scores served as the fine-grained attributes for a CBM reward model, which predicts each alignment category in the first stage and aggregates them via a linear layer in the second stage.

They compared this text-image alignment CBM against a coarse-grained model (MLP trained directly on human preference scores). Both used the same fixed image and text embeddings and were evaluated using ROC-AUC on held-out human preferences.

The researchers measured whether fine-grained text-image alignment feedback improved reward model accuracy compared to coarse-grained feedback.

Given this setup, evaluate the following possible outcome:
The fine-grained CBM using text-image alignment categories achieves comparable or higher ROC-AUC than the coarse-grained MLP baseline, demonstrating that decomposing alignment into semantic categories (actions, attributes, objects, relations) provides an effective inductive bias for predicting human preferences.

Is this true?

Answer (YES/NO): NO